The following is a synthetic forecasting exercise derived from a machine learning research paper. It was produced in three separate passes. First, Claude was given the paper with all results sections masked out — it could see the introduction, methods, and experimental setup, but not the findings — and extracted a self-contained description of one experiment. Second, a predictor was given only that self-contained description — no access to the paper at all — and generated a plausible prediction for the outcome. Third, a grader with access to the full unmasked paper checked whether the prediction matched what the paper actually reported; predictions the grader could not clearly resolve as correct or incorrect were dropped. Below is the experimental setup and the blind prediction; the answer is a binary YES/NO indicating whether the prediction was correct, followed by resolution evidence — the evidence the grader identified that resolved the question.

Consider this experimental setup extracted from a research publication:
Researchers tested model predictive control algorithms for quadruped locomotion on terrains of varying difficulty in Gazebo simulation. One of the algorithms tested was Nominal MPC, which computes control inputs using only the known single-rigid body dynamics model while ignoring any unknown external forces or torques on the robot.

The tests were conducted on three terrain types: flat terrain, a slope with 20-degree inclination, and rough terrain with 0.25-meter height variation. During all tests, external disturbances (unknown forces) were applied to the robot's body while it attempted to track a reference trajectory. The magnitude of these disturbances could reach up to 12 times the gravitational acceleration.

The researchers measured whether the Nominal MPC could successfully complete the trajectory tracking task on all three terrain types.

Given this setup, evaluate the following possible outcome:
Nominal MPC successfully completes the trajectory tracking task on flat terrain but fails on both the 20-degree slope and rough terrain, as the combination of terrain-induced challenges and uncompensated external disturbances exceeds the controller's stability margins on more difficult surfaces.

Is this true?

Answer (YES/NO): NO